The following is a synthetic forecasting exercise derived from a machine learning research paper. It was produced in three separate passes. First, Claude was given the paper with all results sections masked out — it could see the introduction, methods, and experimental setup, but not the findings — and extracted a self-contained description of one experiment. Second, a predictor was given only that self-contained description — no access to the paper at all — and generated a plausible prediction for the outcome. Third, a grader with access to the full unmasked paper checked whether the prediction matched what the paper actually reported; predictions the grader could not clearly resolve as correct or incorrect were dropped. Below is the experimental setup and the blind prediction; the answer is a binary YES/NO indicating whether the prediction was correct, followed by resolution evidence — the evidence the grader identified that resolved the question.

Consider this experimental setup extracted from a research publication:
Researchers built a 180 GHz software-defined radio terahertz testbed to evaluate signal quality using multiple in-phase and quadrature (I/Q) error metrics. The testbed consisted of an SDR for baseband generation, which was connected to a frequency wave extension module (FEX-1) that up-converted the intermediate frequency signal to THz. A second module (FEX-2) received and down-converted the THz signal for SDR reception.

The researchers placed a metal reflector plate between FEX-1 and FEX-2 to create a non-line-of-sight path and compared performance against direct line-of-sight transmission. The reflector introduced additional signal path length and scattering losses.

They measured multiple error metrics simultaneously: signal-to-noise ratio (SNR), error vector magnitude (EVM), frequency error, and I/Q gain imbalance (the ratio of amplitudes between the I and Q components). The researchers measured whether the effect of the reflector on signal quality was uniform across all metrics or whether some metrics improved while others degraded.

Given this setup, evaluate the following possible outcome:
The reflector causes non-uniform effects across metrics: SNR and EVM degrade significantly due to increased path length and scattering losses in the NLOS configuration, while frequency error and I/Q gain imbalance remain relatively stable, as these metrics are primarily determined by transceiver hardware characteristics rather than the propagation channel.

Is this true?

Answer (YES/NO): NO